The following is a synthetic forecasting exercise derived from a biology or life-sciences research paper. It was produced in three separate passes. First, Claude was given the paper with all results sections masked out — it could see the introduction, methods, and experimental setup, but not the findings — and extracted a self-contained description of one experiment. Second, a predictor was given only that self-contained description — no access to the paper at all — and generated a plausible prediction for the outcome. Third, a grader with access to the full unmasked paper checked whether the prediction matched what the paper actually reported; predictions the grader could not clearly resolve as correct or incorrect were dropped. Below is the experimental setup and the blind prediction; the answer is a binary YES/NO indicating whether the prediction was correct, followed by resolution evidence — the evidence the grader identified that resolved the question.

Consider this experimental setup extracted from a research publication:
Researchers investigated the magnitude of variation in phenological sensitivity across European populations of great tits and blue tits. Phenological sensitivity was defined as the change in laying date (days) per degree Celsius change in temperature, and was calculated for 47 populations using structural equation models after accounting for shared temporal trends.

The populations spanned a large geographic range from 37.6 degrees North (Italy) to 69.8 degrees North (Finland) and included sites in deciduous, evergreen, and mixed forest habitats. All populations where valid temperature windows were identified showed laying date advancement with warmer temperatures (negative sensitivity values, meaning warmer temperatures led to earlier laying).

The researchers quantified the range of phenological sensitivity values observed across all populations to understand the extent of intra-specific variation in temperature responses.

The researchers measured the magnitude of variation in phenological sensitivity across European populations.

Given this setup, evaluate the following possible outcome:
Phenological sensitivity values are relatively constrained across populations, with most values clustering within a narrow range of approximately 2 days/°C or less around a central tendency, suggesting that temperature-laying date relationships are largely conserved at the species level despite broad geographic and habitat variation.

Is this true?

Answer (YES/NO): NO